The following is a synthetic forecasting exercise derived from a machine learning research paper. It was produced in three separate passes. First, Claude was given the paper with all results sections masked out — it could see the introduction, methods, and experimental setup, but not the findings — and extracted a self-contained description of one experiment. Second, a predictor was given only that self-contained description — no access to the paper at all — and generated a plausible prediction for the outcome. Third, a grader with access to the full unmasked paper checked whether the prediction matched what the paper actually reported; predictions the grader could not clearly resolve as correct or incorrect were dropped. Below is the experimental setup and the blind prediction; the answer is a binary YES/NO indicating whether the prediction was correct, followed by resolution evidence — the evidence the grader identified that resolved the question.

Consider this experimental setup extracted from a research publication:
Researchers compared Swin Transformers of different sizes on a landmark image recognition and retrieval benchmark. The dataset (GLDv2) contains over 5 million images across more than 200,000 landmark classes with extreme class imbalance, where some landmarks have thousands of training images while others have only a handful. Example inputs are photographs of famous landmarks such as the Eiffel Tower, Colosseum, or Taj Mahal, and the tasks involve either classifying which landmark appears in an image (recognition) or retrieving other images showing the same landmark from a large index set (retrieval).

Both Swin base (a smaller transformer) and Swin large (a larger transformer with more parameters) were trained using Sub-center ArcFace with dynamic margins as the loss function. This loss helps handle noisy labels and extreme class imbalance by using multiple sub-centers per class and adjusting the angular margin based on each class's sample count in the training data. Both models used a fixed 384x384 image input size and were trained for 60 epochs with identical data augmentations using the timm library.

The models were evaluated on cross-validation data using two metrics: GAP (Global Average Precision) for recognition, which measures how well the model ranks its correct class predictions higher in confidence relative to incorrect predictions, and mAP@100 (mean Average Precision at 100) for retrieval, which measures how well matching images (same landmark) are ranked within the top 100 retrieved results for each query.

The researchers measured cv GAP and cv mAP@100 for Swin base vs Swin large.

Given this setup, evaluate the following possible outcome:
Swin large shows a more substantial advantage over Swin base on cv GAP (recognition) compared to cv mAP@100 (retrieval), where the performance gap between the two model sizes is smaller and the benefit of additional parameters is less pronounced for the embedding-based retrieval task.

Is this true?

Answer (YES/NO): NO